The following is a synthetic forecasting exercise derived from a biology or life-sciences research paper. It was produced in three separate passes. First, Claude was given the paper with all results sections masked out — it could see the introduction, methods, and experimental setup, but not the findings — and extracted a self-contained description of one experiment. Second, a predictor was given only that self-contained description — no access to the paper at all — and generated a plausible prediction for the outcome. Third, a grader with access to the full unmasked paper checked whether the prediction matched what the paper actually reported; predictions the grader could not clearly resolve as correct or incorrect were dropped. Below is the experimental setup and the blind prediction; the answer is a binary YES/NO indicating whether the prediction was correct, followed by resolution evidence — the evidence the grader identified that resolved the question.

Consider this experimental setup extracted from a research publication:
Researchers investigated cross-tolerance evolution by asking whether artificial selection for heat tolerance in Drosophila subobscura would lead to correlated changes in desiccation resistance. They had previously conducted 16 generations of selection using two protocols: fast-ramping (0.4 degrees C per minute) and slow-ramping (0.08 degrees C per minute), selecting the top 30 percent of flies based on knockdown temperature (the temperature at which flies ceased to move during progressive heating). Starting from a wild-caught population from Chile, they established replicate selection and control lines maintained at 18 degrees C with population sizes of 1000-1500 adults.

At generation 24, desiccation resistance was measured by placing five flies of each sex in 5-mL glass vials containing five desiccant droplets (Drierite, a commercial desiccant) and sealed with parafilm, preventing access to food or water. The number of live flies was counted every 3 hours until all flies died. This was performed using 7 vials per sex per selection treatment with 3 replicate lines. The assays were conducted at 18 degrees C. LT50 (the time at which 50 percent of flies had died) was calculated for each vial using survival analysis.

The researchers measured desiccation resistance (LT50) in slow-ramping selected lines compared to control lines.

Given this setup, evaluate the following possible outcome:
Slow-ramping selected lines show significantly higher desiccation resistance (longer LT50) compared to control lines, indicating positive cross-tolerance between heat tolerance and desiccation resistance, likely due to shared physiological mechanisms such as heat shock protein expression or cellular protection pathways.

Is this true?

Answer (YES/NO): NO